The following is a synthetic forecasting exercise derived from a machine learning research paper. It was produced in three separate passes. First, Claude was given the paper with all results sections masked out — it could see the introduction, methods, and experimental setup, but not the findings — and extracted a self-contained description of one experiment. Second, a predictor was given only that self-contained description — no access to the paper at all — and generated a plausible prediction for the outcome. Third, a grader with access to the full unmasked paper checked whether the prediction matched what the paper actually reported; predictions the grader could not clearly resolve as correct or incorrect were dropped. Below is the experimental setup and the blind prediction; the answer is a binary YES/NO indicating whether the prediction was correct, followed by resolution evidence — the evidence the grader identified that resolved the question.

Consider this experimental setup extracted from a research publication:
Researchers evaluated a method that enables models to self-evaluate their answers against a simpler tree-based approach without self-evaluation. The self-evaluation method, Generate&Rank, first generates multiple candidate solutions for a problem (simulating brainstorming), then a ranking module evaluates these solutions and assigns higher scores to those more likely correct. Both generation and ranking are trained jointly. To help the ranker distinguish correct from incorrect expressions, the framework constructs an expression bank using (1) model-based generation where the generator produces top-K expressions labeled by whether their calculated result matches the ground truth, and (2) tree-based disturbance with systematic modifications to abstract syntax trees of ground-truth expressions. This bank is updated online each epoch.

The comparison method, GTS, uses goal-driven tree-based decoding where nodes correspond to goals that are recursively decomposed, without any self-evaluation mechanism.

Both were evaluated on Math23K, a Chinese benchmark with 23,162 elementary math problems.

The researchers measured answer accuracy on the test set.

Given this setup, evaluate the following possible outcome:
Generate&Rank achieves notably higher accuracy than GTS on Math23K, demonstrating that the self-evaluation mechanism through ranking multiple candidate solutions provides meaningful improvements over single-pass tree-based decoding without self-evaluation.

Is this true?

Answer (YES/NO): YES